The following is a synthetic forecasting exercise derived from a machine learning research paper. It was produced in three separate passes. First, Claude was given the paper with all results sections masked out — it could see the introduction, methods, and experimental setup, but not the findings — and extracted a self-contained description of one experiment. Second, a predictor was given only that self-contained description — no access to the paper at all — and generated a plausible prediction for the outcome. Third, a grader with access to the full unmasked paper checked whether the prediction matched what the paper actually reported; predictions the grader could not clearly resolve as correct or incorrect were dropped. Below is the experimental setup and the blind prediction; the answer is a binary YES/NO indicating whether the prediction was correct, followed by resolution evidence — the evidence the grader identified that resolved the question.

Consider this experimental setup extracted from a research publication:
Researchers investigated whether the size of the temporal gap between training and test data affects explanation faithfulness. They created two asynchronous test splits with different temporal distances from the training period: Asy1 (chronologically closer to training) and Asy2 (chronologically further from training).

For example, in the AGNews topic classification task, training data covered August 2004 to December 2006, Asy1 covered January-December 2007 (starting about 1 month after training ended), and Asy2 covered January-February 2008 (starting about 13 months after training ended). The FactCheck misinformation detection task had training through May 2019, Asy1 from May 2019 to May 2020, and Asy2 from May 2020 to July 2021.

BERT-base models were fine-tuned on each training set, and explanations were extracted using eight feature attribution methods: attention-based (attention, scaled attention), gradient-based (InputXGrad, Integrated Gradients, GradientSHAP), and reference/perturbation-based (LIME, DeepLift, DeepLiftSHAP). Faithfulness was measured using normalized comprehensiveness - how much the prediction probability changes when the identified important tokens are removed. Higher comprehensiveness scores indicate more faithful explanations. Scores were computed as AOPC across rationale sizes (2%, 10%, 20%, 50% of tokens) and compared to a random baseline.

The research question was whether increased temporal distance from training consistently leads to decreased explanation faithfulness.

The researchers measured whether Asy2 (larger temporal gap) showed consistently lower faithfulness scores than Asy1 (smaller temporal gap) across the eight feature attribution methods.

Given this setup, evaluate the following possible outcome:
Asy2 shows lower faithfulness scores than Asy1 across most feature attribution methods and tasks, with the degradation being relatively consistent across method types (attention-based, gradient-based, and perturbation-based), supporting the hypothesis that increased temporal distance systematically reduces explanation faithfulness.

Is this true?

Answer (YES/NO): NO